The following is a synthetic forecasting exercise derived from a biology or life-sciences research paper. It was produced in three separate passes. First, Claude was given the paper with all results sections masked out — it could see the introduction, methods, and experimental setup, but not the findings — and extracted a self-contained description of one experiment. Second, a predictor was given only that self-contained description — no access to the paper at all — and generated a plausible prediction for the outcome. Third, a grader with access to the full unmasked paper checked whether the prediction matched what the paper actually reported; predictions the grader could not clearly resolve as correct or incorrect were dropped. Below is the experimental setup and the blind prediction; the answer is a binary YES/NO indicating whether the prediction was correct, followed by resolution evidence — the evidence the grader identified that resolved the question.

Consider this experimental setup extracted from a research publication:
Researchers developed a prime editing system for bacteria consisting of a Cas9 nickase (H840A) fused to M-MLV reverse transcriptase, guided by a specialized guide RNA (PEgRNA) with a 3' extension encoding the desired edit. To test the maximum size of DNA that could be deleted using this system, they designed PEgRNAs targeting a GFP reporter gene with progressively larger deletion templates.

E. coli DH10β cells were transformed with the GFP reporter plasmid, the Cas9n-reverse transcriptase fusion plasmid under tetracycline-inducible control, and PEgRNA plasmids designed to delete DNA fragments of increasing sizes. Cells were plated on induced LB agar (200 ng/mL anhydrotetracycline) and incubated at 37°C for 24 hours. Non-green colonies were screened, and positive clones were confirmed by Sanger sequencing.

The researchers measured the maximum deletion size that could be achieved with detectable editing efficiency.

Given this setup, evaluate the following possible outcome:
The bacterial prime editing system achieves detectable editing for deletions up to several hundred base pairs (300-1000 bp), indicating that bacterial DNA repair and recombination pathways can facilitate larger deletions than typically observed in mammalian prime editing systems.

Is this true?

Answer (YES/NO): NO